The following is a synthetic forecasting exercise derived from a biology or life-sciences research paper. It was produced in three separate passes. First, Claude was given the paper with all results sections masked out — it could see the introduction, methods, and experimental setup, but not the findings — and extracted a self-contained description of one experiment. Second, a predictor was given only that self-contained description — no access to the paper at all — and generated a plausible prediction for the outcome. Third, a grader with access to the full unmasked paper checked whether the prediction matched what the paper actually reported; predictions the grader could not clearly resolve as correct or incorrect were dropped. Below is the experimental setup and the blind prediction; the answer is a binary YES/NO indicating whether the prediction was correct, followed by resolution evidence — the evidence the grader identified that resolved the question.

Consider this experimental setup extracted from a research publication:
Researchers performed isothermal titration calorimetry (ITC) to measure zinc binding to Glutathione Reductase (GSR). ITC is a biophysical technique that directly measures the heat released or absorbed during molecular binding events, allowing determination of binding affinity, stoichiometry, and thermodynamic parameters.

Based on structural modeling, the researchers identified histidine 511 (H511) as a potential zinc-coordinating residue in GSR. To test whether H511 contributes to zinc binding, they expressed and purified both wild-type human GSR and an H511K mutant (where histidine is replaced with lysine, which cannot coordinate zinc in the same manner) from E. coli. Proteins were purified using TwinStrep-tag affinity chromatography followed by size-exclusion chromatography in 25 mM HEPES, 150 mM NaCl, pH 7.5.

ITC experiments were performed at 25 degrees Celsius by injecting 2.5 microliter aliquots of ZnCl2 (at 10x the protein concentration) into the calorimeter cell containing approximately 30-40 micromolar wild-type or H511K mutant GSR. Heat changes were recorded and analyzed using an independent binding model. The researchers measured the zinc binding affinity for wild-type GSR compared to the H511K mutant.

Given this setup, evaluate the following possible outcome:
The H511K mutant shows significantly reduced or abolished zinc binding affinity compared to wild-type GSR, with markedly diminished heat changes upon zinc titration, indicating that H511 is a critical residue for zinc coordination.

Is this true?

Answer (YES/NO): YES